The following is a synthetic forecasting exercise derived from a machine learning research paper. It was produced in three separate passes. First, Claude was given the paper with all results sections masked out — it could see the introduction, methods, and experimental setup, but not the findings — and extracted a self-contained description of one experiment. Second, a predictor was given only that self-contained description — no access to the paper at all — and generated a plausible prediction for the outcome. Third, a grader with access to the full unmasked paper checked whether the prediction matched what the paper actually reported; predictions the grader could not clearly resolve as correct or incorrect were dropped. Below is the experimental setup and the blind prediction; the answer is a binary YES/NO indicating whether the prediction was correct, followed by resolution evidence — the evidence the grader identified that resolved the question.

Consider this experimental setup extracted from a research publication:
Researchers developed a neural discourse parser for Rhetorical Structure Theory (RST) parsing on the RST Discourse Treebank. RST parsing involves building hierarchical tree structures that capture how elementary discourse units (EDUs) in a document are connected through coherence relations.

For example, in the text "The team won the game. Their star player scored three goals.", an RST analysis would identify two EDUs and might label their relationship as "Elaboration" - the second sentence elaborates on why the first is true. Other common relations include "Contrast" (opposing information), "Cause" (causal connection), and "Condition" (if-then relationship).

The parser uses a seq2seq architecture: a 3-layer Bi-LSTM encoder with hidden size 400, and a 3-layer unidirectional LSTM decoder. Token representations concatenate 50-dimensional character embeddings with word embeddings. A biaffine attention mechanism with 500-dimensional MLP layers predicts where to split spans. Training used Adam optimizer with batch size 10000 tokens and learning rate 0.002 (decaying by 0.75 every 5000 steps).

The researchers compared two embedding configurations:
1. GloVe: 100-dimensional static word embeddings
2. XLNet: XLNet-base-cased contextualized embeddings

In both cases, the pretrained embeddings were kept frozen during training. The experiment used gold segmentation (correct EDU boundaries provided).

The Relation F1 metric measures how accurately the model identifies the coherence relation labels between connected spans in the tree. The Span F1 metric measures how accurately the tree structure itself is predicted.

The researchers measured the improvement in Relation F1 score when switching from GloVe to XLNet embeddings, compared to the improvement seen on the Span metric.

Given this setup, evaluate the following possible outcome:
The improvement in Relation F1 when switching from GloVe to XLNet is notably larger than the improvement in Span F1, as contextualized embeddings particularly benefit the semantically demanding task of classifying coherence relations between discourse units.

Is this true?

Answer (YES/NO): YES